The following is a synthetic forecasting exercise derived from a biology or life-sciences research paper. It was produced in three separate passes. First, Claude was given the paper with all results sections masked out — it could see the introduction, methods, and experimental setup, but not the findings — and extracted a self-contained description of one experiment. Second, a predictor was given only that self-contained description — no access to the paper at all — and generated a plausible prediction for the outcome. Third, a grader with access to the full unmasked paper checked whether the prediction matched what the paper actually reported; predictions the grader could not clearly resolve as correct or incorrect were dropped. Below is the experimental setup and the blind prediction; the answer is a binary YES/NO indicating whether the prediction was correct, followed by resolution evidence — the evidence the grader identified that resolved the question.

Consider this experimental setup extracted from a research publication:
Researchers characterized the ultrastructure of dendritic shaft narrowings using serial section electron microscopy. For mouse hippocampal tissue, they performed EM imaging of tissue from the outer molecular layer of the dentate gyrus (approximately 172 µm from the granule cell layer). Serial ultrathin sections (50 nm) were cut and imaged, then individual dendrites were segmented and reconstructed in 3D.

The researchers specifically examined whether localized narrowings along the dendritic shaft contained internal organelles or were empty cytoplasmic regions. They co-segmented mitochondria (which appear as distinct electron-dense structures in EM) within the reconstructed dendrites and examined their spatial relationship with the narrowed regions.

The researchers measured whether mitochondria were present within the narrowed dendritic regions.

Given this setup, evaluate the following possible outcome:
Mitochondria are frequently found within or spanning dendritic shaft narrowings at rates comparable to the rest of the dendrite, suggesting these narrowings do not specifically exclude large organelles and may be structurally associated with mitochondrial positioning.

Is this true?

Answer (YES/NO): NO